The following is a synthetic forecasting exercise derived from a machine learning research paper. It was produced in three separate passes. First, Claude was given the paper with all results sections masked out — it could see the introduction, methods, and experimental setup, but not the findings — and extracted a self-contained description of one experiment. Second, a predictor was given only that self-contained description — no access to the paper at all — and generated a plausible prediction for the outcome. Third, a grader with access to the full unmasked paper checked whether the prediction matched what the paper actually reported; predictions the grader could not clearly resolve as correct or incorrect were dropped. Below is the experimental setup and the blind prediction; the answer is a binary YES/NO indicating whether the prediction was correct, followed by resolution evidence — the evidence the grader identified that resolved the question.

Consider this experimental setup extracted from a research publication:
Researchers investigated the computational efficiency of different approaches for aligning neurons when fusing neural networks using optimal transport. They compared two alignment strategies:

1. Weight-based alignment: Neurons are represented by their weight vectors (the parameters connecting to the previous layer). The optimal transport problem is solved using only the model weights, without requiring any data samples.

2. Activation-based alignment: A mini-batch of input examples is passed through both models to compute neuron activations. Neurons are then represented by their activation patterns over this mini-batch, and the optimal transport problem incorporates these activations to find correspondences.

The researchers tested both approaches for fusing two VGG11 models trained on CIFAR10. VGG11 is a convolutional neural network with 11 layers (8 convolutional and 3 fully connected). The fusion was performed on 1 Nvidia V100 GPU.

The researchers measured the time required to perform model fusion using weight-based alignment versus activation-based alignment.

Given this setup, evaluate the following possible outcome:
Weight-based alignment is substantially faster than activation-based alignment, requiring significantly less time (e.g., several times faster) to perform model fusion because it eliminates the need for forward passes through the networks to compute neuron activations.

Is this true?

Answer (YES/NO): NO